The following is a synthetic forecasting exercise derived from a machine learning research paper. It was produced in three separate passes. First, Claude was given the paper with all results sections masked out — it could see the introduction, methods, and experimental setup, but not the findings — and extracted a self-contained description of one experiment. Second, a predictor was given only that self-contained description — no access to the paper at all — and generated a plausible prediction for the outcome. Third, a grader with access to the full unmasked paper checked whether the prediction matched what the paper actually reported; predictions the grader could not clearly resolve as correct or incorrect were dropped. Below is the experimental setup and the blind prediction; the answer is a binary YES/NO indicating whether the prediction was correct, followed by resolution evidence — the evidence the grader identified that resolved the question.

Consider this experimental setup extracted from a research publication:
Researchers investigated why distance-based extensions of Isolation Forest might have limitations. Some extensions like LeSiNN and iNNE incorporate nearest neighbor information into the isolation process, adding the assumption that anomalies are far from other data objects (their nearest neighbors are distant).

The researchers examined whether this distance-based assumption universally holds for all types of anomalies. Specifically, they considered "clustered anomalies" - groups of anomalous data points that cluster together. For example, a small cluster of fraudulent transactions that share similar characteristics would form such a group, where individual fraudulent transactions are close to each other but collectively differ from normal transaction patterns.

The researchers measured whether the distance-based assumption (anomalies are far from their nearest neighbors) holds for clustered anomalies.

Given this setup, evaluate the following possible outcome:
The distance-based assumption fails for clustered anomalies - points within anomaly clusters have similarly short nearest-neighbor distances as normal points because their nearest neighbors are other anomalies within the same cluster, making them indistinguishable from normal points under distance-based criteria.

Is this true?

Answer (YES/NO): YES